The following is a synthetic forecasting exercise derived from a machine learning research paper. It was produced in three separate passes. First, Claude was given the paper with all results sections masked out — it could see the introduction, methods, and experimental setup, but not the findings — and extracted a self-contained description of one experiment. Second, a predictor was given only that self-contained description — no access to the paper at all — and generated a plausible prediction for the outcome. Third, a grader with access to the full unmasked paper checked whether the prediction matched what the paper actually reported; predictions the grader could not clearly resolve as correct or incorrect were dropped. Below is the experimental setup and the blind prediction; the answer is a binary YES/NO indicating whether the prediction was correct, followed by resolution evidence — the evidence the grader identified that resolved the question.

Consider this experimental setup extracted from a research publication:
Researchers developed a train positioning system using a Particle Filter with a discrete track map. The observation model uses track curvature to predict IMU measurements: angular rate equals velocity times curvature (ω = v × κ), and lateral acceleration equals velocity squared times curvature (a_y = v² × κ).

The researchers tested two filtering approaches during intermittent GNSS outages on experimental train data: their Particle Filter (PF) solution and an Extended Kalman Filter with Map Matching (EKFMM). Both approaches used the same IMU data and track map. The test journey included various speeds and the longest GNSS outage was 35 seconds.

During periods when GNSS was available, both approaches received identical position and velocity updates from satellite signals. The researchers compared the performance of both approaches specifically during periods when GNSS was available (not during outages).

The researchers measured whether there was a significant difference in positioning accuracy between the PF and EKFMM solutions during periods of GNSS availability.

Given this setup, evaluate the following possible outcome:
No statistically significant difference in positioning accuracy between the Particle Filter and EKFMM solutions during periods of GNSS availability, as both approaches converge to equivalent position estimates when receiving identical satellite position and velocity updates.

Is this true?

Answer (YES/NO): YES